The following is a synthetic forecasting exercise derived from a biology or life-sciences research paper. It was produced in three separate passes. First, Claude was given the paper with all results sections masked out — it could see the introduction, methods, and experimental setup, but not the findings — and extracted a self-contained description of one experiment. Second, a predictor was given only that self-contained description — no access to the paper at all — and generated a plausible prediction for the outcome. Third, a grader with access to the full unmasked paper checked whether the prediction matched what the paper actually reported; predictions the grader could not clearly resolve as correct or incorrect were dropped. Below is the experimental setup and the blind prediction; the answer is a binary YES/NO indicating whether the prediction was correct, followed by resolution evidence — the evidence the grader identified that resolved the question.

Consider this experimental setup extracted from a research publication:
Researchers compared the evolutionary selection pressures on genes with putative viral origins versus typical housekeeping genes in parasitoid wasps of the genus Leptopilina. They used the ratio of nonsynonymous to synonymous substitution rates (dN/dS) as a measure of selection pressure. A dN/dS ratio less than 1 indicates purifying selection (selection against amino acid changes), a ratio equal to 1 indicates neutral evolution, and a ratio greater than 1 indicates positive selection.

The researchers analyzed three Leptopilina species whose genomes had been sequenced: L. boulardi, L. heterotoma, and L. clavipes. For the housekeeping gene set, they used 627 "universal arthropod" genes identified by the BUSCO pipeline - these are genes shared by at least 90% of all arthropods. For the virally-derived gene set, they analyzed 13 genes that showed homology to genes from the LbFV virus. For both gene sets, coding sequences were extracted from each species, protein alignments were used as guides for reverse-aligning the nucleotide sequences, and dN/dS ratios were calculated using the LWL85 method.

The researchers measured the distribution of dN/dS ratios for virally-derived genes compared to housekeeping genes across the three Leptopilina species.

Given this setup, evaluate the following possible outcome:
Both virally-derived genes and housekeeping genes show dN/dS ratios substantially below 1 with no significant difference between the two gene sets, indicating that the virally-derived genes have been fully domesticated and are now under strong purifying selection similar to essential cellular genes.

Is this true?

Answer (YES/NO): NO